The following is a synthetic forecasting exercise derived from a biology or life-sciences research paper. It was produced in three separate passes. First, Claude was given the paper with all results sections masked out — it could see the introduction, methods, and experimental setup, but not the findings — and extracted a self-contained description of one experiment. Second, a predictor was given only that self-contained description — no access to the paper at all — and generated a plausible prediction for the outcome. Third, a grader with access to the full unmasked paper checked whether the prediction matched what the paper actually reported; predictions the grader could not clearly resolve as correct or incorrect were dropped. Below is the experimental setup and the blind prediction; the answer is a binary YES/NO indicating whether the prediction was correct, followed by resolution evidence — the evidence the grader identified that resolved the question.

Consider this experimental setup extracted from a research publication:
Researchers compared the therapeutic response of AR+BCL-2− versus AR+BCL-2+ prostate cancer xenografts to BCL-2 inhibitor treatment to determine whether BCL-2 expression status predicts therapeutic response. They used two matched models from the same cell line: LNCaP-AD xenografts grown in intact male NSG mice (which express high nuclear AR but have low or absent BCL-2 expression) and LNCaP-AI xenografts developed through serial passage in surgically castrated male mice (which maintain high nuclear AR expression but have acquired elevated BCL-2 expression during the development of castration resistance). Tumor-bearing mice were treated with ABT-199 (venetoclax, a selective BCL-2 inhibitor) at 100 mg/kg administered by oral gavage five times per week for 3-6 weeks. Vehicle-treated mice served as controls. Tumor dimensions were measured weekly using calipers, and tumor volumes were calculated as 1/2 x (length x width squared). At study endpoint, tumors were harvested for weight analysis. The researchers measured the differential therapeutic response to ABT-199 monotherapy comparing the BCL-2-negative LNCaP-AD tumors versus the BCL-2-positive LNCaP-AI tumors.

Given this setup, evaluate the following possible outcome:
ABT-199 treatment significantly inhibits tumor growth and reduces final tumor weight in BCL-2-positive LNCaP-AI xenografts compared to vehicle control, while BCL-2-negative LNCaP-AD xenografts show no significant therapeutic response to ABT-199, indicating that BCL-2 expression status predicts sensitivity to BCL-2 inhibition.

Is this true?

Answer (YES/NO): YES